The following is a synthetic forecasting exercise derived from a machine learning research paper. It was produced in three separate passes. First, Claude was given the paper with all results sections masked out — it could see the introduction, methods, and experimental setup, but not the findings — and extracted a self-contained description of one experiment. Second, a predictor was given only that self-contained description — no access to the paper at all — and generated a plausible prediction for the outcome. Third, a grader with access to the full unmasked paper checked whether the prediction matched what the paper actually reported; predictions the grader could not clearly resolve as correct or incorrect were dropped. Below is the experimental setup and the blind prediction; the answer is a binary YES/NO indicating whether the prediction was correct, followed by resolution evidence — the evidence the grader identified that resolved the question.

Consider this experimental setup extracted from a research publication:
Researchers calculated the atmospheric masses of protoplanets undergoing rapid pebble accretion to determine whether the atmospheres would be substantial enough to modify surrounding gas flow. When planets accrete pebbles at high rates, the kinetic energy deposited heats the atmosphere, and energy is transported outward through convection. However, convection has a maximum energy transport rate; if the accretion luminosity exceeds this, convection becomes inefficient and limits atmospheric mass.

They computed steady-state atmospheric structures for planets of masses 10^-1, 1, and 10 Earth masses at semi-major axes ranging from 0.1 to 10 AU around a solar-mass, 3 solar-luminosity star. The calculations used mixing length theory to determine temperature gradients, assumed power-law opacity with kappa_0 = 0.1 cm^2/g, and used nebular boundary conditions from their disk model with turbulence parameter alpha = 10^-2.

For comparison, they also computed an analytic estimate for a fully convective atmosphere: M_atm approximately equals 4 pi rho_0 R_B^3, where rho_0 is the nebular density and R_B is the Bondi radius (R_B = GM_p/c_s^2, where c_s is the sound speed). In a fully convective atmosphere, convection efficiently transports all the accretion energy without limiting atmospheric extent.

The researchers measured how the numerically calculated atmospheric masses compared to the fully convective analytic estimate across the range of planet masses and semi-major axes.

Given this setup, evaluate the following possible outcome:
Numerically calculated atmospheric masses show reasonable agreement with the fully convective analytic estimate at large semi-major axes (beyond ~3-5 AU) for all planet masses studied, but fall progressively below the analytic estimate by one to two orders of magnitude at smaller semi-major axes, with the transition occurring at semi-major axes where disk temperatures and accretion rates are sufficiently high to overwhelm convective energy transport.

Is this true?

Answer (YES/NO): NO